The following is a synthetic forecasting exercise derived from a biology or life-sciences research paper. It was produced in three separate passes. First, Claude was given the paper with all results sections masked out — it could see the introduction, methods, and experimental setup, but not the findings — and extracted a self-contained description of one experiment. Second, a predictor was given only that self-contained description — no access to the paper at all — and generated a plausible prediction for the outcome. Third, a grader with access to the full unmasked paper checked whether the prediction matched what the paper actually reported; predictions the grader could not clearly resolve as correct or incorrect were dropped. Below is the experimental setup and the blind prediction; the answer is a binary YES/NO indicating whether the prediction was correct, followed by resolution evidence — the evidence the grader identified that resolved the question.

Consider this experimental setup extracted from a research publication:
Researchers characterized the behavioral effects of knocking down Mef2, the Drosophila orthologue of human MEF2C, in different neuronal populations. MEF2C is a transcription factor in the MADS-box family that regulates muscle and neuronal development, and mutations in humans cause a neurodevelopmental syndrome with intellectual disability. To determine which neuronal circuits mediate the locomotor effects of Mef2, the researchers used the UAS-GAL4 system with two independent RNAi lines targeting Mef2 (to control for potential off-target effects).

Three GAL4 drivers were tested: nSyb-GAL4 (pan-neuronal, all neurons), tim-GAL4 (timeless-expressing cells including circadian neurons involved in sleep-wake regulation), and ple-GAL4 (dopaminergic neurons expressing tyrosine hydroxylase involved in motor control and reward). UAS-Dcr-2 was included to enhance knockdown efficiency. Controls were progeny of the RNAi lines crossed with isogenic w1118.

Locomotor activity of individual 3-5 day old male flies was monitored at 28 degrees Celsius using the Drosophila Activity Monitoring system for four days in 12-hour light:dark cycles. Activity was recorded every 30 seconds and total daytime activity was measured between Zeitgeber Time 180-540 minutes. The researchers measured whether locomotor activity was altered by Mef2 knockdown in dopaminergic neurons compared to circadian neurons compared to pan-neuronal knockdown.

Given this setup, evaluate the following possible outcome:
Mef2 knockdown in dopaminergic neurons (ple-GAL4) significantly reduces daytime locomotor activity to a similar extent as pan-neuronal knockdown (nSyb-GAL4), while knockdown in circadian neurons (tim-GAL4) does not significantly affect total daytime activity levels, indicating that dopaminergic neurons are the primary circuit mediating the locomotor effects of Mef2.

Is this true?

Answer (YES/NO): NO